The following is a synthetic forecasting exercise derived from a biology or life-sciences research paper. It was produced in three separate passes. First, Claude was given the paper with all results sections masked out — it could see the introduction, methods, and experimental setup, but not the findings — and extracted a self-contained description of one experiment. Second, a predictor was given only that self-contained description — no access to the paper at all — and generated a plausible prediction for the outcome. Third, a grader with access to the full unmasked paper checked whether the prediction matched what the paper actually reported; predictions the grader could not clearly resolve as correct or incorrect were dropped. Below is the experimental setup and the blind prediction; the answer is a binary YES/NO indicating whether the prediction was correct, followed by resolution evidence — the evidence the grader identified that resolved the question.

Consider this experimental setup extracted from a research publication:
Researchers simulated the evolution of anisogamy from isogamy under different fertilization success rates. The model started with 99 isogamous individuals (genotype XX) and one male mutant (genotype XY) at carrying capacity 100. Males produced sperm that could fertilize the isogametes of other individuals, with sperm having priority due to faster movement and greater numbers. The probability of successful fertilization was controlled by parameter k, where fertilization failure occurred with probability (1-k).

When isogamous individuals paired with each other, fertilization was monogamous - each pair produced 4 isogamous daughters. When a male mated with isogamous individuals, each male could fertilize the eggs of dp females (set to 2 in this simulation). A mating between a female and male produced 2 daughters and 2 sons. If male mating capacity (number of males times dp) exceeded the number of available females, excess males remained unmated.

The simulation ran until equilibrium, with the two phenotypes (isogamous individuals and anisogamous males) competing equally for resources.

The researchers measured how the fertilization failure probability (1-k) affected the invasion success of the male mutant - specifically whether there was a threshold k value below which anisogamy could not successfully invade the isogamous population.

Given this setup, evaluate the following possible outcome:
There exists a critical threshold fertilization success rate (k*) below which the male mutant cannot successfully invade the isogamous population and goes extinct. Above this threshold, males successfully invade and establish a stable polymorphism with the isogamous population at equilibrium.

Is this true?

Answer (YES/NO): NO